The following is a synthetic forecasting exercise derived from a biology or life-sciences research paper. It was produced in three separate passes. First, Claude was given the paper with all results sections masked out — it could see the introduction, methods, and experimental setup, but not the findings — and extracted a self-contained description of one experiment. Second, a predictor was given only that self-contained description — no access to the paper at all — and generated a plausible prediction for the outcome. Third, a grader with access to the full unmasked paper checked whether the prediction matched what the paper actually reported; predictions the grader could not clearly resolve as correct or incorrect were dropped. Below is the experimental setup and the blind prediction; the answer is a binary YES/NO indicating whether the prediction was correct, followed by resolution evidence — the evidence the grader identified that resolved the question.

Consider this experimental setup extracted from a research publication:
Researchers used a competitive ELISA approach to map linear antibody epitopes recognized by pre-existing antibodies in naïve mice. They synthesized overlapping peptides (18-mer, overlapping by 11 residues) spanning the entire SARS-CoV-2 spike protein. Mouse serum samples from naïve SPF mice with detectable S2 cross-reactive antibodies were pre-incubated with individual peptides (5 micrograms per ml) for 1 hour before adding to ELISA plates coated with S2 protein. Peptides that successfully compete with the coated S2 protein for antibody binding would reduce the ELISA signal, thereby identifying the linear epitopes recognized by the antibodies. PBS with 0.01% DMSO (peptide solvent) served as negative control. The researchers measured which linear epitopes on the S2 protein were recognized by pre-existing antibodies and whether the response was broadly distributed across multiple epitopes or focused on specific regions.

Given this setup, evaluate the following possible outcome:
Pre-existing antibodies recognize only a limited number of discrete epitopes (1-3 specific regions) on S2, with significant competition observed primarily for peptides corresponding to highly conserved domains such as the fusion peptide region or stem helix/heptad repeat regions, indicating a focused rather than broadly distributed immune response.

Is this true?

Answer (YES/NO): NO